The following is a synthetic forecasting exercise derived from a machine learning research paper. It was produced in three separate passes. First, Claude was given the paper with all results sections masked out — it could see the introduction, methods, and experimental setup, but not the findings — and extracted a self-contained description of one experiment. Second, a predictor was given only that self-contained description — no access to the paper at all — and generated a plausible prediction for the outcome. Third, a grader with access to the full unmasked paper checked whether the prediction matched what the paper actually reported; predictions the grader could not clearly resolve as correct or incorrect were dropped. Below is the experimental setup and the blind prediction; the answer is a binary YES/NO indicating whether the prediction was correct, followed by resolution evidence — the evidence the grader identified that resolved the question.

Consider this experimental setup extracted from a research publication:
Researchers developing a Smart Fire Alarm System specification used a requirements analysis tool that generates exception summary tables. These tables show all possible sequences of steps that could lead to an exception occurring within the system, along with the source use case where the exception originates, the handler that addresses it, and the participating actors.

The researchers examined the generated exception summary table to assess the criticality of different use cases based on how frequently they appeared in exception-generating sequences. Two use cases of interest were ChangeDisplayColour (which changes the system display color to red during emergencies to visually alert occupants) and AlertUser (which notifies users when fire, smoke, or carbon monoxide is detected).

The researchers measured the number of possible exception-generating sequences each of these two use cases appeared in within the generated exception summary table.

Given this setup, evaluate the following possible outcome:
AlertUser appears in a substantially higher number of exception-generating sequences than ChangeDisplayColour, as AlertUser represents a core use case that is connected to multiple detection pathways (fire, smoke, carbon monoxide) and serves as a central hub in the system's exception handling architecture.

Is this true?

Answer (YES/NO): NO